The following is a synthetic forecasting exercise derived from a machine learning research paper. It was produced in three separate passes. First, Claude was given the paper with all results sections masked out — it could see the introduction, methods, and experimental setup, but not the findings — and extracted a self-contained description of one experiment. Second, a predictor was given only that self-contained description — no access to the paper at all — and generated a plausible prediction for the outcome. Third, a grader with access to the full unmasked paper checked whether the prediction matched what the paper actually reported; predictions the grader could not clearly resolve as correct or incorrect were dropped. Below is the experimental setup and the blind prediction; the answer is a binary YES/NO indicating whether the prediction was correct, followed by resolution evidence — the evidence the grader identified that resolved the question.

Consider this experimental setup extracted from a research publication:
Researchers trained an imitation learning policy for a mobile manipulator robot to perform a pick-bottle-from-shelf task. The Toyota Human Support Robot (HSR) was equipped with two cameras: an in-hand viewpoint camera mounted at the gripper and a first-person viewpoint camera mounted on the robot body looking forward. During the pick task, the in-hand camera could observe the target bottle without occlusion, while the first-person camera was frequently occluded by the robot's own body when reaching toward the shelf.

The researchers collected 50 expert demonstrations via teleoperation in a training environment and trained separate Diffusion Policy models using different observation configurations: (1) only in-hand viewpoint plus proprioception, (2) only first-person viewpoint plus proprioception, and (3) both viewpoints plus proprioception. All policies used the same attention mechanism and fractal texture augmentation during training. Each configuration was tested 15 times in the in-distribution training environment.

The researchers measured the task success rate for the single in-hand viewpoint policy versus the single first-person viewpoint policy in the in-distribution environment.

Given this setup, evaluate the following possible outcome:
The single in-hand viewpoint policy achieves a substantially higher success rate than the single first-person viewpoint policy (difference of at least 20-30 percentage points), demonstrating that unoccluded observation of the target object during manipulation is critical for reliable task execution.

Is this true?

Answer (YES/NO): YES